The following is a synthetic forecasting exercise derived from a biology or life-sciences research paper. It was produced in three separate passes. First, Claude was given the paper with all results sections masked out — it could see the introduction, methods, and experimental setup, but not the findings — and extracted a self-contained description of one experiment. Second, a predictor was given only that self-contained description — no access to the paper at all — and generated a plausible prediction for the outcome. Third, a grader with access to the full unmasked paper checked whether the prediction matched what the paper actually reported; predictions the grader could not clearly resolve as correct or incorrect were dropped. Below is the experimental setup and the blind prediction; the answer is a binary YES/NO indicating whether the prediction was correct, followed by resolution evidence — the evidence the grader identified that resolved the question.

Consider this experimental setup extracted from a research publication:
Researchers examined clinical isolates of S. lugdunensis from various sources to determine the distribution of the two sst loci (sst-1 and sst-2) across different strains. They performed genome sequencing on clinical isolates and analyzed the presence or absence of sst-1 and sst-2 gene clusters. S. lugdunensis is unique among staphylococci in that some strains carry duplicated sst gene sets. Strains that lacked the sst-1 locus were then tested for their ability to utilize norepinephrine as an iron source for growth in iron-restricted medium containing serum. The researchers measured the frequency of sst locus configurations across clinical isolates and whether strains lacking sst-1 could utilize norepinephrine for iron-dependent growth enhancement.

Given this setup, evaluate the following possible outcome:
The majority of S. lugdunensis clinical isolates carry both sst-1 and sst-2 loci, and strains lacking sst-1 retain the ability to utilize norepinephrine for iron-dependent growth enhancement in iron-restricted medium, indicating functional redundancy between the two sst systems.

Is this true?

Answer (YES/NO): NO